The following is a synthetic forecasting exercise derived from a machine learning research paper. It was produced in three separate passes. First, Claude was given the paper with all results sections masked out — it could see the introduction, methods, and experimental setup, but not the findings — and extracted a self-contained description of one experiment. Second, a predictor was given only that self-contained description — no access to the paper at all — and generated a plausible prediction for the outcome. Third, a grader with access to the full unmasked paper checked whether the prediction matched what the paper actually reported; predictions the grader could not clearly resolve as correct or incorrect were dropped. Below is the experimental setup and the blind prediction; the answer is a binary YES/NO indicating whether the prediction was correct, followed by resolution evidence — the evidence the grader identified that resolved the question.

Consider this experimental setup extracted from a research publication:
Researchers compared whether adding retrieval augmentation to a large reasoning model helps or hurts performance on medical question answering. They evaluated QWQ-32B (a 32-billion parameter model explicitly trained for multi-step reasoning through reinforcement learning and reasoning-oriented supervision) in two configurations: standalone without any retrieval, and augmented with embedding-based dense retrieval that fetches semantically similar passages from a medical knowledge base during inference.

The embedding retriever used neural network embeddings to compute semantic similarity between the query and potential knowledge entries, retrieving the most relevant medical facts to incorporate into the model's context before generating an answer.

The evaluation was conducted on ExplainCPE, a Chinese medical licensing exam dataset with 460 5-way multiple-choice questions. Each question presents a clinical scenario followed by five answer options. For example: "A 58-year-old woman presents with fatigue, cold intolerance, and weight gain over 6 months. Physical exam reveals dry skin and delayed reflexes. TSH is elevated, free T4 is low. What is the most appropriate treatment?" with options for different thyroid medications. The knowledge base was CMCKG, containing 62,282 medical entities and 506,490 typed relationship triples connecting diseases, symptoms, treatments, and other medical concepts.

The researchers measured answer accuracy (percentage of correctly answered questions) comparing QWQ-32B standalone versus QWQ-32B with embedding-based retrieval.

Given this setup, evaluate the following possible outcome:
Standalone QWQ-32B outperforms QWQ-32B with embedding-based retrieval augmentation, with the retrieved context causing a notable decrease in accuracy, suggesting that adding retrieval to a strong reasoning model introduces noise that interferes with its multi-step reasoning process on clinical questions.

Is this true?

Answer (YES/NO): NO